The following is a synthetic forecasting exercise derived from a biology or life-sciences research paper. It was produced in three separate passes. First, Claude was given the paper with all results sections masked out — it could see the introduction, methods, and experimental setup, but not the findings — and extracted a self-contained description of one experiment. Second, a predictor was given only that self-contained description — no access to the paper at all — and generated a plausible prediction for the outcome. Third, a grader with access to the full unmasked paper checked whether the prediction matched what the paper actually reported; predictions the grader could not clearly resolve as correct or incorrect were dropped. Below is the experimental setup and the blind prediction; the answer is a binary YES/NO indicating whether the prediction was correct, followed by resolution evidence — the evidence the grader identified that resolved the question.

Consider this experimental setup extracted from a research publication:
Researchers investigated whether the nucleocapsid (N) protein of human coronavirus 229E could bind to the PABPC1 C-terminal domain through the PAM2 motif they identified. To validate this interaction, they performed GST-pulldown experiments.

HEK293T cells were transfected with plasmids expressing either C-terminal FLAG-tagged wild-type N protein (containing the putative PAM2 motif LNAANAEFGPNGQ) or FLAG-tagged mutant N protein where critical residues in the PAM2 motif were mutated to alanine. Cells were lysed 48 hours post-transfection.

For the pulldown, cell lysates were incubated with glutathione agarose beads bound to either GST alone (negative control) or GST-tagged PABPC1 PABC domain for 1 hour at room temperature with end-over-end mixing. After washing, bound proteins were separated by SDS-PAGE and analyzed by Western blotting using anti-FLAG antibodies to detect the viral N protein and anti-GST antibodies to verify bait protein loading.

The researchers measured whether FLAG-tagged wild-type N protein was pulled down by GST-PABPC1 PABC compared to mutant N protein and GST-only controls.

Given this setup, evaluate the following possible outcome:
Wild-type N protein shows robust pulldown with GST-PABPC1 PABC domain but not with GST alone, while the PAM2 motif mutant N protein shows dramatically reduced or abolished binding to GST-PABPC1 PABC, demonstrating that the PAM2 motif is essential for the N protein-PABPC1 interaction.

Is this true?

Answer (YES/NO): YES